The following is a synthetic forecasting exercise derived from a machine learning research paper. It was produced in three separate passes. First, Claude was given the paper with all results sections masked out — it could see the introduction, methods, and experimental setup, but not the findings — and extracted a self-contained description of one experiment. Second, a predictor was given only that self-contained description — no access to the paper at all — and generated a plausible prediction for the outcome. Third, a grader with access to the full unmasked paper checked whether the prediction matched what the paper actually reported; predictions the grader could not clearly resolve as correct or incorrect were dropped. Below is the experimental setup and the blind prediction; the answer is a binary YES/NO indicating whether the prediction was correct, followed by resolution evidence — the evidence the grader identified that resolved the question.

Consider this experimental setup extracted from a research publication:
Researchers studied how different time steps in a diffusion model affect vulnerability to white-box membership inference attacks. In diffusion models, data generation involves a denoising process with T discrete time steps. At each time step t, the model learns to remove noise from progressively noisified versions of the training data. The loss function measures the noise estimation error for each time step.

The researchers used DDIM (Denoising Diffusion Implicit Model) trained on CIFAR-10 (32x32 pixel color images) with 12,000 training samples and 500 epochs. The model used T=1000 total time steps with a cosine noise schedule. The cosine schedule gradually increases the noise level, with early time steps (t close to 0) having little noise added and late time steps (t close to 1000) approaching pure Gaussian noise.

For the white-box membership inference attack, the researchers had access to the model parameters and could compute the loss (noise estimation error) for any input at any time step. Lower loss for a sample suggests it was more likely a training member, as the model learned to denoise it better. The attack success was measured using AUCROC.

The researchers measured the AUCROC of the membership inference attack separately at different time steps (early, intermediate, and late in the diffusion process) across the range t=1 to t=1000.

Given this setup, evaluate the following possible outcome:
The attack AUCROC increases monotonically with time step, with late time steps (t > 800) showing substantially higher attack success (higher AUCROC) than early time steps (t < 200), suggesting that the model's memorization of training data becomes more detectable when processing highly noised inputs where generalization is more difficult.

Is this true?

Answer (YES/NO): NO